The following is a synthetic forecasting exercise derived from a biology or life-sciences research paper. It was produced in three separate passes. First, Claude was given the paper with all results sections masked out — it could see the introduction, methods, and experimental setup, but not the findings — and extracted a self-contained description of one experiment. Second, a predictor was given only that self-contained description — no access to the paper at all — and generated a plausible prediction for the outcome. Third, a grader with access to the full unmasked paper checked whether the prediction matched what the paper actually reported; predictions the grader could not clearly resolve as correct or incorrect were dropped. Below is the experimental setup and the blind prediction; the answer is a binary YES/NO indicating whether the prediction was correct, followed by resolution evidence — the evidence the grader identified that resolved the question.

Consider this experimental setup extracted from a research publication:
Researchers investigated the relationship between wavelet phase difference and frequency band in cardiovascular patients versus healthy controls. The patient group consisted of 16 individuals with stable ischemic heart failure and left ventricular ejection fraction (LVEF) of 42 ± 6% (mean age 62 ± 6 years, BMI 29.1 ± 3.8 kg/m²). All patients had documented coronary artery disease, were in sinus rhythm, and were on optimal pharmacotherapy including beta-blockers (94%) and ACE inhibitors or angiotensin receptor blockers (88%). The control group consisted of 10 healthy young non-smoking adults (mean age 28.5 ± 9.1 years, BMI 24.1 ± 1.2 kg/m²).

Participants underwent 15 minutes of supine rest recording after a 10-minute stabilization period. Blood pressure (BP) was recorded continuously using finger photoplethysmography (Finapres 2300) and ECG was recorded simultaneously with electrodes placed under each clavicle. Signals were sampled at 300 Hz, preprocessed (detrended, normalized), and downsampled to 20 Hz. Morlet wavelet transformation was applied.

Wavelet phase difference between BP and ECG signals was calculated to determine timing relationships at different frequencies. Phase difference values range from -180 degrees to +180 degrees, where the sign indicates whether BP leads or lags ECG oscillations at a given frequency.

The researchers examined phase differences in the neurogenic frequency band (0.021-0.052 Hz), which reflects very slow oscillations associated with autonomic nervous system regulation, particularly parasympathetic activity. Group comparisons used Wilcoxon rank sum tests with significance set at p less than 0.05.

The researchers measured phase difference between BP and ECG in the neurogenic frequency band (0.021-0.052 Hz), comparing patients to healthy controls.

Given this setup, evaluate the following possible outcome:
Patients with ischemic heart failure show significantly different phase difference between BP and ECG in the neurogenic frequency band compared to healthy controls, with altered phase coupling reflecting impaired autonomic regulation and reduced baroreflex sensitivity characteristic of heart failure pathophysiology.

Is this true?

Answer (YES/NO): NO